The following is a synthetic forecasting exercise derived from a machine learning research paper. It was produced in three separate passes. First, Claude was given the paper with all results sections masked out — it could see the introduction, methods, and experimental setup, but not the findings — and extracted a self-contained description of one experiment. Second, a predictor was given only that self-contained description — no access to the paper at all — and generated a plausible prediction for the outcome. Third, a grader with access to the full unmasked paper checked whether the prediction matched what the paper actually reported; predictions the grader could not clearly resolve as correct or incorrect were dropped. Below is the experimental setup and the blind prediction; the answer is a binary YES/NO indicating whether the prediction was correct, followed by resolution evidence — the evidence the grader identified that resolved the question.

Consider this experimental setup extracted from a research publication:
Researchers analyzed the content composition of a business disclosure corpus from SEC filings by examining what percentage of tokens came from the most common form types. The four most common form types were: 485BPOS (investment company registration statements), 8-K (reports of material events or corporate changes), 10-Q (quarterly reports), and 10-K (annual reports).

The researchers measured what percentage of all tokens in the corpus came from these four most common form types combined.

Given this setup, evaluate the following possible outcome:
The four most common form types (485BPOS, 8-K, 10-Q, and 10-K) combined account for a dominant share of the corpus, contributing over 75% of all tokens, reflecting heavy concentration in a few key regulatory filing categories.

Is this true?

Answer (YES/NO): NO